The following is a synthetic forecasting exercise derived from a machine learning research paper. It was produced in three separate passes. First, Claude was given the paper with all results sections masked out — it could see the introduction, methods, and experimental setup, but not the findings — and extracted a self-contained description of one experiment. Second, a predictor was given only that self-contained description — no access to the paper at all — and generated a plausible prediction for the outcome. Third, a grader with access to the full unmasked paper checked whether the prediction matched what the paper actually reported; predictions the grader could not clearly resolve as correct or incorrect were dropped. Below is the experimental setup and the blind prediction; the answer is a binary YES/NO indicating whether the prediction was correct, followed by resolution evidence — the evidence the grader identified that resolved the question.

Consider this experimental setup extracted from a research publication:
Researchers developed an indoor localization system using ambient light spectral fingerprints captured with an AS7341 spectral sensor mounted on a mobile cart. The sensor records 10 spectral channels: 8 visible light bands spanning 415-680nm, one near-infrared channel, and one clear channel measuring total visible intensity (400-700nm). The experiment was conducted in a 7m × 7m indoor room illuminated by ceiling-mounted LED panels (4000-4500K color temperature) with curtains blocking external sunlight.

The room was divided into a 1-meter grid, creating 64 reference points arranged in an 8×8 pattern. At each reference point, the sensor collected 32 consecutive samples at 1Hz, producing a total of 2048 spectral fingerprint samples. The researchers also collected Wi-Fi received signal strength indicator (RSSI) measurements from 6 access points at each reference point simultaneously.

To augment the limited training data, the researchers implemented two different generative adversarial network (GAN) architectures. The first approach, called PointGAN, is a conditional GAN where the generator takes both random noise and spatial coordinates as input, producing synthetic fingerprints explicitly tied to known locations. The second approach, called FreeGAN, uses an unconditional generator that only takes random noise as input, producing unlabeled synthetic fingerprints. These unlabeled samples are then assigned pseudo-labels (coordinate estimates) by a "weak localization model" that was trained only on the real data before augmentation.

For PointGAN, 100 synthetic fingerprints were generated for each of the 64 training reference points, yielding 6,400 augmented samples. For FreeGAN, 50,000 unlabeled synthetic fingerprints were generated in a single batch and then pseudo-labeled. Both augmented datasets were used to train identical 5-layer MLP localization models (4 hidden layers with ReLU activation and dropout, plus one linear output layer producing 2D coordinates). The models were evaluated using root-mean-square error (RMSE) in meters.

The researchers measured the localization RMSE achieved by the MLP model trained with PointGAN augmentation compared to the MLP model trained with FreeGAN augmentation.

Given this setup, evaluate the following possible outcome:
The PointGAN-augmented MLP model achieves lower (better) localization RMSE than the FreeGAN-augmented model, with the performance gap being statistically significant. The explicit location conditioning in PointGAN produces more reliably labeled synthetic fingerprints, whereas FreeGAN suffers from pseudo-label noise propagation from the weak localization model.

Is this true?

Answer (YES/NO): NO